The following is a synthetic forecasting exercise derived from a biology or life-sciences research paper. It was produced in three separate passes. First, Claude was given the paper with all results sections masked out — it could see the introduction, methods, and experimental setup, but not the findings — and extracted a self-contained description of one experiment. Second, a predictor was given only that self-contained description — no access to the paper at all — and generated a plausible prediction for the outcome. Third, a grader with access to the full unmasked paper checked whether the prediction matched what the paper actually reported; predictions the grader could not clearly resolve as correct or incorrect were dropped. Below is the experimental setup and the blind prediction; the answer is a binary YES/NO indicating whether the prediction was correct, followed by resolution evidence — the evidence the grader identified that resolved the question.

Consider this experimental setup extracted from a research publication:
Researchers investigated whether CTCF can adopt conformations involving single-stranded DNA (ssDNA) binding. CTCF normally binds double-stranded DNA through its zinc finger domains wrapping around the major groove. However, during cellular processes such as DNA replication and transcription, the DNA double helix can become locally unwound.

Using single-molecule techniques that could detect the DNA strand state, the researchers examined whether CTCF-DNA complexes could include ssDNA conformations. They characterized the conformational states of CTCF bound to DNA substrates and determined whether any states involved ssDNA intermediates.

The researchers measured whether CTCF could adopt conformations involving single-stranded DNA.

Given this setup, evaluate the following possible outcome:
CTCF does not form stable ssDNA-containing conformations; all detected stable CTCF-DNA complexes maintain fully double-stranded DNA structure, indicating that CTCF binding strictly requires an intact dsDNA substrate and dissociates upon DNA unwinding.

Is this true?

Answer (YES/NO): NO